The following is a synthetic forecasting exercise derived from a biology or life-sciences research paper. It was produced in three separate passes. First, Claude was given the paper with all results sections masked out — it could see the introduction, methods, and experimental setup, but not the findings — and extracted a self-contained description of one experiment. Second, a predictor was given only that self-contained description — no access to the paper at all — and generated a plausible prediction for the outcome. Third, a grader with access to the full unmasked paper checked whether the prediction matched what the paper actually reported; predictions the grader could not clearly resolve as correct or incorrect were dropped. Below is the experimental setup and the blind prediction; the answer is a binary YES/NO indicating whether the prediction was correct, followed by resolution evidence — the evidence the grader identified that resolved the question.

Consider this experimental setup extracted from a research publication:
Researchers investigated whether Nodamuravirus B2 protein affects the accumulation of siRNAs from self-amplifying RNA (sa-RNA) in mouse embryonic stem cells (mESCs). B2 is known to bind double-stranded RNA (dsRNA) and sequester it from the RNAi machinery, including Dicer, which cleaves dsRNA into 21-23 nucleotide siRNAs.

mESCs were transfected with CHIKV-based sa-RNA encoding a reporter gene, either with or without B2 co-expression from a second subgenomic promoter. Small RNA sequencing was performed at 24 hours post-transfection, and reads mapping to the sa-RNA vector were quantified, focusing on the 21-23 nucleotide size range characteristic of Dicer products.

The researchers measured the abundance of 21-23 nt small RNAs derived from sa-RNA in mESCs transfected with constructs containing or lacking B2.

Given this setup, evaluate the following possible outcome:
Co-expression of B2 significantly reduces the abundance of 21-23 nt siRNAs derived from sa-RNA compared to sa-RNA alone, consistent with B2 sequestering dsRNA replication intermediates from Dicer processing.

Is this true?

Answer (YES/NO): YES